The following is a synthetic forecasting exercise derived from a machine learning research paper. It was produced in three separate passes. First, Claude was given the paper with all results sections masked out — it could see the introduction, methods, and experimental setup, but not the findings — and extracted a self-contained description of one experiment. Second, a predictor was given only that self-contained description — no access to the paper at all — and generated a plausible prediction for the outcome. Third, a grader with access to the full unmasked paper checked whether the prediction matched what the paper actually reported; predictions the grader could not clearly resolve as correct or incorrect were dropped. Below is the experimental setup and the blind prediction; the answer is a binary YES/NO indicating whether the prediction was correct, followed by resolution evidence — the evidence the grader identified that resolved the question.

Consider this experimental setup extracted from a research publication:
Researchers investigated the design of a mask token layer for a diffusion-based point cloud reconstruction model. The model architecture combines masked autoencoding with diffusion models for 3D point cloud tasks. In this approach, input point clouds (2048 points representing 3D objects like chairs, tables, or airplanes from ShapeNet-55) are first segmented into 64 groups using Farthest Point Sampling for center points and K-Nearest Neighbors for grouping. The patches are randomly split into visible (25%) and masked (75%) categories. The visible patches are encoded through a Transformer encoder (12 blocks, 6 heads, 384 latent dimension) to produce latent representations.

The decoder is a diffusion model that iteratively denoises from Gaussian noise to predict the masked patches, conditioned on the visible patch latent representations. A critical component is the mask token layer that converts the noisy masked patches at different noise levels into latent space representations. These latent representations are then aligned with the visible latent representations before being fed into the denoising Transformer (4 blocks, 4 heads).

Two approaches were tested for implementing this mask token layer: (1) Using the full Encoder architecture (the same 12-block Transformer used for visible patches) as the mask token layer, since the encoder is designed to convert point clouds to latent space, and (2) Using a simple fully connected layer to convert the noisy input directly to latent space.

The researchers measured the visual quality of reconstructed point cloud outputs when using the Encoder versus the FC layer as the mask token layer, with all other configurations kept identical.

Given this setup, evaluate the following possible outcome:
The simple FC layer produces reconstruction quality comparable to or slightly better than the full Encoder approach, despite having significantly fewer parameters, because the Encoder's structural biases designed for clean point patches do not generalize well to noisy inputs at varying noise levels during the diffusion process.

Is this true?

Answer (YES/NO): YES